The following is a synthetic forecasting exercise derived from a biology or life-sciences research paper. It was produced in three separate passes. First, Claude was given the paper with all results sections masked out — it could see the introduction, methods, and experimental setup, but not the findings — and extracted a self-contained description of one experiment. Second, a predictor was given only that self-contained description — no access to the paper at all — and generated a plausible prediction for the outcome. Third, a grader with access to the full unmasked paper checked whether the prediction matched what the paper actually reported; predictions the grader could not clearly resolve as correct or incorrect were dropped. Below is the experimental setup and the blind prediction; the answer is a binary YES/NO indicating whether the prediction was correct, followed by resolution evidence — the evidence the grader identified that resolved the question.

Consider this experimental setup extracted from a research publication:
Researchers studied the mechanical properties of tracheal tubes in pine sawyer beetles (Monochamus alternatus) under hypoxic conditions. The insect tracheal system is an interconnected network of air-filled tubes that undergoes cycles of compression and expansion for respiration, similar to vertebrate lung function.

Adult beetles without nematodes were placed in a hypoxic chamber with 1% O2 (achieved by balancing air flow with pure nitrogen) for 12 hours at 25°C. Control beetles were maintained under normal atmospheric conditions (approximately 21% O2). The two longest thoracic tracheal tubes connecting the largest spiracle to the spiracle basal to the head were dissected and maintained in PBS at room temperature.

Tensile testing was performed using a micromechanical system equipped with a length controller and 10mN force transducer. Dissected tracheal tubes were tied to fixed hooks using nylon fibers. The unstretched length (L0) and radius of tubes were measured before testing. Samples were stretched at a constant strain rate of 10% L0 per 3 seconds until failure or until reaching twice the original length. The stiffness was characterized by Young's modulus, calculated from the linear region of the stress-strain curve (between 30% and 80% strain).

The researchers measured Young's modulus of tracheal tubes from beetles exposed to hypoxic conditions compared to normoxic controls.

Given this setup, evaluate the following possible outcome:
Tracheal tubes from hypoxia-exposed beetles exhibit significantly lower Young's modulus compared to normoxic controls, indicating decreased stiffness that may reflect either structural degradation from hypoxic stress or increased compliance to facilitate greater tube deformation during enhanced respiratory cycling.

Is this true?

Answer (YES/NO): YES